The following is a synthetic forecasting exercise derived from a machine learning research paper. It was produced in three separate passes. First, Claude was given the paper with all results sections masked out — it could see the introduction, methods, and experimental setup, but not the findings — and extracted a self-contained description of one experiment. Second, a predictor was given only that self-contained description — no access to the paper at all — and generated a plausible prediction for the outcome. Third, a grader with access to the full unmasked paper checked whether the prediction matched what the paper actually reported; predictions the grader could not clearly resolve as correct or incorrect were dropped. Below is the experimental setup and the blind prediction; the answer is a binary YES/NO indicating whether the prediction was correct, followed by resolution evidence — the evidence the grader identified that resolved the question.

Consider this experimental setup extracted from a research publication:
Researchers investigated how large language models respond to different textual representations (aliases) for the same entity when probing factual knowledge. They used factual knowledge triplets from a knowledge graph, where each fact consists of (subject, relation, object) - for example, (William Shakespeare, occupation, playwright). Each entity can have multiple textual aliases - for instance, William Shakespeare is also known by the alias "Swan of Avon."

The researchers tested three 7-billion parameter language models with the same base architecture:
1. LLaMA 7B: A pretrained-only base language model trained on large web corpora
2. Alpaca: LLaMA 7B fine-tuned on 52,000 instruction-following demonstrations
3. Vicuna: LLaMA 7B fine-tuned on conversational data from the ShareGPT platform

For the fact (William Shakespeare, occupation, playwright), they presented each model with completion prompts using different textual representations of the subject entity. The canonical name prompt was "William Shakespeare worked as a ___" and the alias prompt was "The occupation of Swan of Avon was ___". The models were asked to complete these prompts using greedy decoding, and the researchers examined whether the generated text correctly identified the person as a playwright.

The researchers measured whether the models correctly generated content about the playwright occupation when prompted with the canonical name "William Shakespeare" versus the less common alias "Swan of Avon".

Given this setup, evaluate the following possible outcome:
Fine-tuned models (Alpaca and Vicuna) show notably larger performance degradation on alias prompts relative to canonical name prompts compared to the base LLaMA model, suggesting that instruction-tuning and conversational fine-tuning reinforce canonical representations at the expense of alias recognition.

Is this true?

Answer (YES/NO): NO